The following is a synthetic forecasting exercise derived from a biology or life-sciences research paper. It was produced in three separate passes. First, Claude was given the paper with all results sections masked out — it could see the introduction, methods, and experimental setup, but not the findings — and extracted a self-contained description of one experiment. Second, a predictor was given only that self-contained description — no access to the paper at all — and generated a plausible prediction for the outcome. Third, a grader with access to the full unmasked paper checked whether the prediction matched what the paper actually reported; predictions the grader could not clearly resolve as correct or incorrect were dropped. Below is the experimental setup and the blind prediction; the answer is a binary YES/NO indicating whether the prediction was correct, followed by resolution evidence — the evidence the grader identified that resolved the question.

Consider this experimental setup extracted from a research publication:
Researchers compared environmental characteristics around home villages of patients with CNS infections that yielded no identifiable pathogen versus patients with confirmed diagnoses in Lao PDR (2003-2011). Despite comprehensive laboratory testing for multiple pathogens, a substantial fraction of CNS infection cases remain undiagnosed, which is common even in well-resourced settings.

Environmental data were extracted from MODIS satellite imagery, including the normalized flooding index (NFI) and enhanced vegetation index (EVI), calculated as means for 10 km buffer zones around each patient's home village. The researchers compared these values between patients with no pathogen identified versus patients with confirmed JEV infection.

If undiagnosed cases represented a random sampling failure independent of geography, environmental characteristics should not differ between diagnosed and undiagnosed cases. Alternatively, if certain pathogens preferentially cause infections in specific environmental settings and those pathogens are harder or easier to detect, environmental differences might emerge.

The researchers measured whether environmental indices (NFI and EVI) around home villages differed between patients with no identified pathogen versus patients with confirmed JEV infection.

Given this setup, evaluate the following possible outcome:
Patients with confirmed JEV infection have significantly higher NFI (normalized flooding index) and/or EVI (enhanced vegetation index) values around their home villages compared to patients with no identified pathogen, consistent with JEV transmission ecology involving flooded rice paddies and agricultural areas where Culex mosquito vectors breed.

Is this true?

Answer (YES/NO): YES